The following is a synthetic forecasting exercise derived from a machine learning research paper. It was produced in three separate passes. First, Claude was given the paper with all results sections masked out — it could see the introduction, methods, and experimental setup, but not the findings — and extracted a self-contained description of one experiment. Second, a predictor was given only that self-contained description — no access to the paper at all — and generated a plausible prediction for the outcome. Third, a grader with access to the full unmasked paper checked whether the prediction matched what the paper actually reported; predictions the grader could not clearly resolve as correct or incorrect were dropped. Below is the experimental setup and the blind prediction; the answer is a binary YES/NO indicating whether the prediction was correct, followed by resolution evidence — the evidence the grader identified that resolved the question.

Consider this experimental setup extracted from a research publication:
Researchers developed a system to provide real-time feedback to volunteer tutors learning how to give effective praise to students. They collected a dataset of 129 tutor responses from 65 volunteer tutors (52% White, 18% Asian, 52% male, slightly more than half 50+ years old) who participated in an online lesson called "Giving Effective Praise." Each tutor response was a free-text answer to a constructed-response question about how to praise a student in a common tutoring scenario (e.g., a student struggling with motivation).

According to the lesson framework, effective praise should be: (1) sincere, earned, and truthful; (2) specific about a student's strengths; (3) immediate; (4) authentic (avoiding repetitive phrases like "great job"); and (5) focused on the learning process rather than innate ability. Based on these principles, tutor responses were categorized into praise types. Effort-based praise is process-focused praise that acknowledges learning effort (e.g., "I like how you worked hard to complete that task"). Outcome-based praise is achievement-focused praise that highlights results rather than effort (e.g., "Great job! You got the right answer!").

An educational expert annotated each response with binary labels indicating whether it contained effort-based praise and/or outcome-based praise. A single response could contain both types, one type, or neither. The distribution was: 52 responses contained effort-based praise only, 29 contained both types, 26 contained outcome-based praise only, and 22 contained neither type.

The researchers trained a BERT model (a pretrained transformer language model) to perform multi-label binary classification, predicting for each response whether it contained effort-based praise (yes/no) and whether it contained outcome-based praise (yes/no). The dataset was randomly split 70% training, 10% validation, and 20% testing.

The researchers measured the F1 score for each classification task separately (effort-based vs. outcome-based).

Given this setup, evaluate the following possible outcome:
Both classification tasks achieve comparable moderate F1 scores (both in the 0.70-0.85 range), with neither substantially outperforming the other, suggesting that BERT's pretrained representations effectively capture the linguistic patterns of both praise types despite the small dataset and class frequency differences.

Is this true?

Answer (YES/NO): NO